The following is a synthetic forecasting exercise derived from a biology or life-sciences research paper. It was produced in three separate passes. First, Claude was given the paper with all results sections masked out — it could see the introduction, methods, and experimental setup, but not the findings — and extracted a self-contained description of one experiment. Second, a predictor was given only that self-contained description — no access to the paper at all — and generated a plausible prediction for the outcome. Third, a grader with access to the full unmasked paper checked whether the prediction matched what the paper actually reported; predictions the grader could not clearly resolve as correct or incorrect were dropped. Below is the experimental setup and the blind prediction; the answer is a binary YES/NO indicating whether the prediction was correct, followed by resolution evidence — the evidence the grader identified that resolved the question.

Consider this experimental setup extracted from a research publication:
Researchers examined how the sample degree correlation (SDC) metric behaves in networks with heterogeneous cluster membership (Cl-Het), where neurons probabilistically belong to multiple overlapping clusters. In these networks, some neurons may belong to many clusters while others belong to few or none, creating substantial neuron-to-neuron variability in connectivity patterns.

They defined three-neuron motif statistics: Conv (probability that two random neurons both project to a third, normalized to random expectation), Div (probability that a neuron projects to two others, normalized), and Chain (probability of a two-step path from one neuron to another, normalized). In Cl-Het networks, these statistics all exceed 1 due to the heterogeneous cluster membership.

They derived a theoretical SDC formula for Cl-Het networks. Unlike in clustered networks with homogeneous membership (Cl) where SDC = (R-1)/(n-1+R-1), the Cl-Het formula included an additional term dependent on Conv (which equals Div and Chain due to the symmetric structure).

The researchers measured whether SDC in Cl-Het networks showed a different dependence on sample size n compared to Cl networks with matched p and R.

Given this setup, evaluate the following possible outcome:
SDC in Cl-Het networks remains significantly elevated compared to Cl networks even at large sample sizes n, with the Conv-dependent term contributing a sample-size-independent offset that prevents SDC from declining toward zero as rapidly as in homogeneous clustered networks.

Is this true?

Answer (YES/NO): NO